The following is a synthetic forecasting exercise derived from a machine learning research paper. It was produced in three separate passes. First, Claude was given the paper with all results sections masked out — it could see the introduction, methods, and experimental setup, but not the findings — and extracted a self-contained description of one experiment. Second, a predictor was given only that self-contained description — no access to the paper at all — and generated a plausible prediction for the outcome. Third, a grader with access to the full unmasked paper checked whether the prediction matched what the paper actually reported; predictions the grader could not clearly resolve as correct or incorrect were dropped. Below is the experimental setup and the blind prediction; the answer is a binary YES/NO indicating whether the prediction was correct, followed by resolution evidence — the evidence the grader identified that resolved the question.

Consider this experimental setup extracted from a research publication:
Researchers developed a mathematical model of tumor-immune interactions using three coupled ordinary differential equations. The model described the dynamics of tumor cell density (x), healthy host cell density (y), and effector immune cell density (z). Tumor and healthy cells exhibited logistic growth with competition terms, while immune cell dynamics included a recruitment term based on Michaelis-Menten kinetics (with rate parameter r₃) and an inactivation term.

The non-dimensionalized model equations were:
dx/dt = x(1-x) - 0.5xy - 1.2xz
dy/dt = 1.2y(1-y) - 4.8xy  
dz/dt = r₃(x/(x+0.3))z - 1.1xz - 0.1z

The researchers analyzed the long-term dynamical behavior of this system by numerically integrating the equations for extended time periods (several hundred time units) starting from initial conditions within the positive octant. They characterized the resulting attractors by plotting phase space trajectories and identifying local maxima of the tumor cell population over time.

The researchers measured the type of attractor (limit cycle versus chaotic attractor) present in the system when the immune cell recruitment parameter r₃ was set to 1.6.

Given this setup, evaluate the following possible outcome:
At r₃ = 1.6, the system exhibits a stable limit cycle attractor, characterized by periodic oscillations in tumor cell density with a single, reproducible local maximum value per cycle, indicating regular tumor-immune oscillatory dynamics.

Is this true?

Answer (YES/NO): YES